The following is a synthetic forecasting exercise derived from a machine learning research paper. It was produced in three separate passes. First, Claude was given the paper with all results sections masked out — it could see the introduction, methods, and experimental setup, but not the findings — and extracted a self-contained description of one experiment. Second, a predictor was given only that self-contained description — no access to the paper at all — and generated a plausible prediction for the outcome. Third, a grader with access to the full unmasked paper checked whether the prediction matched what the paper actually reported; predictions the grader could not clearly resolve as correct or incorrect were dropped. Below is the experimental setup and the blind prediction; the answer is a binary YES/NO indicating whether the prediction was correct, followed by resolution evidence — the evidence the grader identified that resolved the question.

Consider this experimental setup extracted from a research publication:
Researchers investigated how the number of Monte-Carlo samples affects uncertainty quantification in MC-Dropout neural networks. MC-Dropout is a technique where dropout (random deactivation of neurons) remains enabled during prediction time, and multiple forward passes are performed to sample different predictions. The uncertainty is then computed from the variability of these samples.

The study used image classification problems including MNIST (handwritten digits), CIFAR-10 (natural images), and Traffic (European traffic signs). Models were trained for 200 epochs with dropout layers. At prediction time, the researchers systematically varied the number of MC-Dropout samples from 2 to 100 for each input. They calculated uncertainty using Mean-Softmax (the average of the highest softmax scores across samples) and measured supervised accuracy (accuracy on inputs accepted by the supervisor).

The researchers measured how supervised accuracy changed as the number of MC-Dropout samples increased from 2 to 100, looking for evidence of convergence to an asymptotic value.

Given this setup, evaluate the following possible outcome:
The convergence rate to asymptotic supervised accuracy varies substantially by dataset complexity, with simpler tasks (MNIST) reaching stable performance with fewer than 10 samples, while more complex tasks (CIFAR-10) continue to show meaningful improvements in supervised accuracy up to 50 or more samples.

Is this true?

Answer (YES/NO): NO